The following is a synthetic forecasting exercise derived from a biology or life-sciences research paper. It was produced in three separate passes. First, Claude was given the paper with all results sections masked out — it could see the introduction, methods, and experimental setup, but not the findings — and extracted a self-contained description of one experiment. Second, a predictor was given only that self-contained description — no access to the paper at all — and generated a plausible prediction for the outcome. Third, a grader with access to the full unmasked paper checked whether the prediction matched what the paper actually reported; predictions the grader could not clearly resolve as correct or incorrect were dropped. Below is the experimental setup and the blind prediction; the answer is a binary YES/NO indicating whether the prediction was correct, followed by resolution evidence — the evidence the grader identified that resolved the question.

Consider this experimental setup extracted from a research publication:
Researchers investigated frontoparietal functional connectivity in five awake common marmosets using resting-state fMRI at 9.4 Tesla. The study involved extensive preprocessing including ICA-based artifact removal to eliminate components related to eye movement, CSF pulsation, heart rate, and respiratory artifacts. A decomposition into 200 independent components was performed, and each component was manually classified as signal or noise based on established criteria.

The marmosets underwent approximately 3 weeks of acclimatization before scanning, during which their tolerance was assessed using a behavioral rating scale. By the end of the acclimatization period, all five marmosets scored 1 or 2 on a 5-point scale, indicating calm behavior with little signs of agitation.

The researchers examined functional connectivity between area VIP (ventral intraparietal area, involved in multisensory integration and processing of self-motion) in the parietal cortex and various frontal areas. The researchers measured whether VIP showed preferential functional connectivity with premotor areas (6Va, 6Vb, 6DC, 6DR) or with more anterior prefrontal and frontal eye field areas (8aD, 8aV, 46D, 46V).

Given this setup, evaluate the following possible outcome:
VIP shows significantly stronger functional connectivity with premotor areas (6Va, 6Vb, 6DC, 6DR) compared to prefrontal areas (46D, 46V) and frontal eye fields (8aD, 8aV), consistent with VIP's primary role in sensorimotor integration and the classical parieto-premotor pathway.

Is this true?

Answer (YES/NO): NO